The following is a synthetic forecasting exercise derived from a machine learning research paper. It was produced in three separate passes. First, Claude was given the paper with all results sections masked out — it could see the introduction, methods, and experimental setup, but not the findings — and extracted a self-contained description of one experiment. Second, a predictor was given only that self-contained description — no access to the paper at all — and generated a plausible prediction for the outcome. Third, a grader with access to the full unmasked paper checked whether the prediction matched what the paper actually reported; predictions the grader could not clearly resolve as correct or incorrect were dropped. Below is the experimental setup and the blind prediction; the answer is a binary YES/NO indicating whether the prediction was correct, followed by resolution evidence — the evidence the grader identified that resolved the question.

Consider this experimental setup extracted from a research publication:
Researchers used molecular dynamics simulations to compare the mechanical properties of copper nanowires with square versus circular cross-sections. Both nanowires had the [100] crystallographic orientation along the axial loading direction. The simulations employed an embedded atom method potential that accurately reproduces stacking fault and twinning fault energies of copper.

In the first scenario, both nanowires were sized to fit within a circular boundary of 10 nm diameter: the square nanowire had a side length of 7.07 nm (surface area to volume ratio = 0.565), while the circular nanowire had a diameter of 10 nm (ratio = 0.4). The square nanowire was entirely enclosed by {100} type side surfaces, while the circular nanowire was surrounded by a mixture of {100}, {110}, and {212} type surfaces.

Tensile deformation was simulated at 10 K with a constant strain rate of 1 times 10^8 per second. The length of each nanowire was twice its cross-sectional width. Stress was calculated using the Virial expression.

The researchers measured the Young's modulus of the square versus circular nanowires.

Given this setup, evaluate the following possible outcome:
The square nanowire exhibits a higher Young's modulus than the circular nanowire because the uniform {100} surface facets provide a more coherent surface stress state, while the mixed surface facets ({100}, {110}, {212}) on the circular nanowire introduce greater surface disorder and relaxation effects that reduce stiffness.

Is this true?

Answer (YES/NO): NO